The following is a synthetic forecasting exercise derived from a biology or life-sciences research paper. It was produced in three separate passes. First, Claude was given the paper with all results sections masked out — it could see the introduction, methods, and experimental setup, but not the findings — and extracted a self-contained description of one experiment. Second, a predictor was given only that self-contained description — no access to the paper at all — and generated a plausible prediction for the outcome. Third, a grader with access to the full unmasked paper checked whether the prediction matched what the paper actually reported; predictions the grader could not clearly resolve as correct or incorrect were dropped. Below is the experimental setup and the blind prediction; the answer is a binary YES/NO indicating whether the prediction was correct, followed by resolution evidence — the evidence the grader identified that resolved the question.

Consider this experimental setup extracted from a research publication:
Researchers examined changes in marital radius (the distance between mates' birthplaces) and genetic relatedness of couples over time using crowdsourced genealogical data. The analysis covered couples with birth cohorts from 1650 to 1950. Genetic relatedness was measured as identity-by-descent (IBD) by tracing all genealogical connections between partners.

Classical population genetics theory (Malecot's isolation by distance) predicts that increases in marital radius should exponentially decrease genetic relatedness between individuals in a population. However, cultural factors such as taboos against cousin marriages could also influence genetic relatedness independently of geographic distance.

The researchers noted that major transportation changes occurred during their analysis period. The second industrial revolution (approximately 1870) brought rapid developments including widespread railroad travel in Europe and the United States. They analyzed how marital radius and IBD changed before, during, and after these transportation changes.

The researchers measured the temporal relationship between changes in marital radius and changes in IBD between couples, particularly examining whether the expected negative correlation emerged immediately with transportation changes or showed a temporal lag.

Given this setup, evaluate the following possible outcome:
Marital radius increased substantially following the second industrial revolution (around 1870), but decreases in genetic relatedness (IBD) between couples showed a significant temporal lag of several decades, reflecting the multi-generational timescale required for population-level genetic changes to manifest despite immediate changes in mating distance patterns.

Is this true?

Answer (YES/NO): NO